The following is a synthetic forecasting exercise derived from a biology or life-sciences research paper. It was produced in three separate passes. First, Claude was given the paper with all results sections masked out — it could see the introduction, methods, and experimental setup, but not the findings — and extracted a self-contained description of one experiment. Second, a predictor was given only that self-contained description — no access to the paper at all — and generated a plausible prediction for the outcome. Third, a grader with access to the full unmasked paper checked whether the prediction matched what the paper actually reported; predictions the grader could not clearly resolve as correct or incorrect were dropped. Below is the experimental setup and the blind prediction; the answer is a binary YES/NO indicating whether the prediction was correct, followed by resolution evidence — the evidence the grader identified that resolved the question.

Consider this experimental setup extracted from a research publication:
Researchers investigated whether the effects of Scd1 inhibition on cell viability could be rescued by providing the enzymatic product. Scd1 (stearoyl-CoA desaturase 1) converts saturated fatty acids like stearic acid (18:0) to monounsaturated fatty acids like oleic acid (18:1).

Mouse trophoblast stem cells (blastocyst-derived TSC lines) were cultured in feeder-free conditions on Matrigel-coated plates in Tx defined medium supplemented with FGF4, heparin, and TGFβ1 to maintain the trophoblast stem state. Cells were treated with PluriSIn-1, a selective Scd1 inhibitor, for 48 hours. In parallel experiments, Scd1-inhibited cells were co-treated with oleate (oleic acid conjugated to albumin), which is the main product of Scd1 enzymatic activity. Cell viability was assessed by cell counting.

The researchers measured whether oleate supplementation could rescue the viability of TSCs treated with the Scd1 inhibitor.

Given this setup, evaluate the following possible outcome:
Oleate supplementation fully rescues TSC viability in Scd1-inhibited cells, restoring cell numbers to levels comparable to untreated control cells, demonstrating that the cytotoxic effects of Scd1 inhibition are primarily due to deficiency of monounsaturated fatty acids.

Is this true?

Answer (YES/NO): NO